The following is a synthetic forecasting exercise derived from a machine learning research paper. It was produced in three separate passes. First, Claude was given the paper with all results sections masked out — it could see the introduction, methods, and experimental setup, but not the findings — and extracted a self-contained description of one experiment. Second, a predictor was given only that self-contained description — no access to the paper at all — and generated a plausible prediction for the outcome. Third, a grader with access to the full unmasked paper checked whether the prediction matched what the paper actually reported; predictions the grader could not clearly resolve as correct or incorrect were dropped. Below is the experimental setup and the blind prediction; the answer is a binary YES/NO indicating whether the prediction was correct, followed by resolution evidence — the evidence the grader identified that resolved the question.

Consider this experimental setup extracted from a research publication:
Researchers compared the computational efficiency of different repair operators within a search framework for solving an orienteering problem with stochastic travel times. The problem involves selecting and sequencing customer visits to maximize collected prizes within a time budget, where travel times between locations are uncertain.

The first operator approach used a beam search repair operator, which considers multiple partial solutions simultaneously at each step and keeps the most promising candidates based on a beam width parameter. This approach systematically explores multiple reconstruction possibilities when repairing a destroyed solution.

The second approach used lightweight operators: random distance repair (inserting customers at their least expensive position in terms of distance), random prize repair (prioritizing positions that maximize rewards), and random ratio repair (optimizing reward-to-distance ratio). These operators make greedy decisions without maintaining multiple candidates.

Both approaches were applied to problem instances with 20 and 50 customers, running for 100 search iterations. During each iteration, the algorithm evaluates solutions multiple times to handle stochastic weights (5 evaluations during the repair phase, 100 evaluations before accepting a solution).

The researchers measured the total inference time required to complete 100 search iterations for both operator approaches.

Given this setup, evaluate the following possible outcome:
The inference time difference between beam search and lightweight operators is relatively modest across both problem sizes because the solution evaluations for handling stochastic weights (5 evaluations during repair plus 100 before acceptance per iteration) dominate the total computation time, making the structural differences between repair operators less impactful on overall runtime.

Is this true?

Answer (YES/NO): NO